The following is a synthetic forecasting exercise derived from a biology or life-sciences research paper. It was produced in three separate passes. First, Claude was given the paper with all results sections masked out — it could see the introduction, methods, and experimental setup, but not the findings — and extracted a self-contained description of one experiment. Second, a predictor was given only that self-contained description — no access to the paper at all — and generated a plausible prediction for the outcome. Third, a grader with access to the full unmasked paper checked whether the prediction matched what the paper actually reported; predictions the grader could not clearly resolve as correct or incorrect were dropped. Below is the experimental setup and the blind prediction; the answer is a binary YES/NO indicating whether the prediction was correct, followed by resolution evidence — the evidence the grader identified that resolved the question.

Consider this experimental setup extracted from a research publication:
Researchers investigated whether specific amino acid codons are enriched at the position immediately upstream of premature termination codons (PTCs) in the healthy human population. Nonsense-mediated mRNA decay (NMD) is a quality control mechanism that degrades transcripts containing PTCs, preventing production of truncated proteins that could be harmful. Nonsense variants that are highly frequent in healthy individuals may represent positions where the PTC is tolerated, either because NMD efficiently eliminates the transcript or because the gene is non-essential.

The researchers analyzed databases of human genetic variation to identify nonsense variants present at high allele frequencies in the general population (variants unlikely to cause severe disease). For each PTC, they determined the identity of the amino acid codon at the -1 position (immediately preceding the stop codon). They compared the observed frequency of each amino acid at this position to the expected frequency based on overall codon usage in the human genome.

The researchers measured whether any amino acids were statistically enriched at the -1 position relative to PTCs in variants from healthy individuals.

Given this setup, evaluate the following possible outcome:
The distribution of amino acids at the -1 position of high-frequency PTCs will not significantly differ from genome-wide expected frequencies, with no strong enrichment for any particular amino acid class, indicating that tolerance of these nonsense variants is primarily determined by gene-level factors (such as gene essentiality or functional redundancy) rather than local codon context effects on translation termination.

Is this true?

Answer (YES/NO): NO